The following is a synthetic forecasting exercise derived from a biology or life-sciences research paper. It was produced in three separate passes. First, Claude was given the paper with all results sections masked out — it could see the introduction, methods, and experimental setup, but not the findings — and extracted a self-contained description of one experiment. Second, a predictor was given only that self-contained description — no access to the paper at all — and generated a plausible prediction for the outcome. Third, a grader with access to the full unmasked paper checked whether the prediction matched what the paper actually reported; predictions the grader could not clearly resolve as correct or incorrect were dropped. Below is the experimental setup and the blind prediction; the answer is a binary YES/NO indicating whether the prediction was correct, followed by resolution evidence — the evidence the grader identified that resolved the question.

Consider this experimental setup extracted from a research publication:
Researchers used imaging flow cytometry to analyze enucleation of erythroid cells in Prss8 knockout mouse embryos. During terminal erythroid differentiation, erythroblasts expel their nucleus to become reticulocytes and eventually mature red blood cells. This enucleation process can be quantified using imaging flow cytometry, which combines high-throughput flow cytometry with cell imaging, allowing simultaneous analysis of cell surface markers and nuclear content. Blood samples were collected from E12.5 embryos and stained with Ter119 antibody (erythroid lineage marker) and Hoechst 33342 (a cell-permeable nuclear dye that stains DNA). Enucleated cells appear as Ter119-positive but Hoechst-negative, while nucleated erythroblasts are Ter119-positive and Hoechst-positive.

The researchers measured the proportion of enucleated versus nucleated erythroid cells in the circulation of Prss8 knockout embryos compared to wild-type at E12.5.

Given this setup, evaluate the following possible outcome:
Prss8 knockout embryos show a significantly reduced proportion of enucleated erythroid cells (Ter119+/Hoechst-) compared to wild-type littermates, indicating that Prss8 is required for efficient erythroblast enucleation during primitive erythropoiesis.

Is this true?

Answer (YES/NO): NO